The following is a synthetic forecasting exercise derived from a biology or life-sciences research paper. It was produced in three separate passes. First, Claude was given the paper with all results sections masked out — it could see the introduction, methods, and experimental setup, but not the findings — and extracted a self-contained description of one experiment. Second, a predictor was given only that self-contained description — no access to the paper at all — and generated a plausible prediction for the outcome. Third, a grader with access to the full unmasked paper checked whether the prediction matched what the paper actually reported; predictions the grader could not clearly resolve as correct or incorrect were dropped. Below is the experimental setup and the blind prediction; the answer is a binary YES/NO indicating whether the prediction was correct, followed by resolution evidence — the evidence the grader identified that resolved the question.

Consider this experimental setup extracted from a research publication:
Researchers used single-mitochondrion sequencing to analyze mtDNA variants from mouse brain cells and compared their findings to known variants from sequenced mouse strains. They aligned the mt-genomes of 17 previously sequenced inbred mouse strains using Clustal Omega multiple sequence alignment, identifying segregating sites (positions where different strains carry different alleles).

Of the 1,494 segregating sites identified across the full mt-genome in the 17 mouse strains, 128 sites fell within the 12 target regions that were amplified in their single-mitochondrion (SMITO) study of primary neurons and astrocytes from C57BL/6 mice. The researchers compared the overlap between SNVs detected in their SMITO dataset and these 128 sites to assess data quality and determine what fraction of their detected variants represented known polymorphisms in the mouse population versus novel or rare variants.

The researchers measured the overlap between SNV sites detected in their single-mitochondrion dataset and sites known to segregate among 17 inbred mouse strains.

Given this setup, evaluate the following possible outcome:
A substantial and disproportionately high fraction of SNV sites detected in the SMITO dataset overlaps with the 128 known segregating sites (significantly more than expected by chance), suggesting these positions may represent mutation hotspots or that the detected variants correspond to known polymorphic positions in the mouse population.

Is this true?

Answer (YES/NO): YES